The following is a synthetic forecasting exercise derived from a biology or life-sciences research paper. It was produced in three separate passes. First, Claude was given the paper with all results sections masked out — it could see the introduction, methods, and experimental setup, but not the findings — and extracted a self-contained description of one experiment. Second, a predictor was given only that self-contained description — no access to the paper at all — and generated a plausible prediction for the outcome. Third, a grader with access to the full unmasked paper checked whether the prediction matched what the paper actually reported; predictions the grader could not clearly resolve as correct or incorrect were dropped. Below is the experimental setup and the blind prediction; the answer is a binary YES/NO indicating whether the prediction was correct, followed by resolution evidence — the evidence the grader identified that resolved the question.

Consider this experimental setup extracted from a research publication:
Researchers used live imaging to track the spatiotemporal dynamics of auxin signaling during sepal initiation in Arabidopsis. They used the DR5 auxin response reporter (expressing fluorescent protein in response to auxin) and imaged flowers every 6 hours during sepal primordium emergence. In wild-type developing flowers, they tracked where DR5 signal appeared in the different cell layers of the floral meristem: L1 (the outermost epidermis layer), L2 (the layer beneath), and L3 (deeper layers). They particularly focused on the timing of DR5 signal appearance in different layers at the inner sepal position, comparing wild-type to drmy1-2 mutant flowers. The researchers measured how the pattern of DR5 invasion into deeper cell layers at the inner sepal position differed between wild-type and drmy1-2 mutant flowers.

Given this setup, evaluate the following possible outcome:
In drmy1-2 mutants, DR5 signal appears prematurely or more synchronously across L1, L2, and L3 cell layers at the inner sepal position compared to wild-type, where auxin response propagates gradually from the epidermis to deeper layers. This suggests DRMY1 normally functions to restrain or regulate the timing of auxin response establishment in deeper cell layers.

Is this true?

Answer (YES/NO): NO